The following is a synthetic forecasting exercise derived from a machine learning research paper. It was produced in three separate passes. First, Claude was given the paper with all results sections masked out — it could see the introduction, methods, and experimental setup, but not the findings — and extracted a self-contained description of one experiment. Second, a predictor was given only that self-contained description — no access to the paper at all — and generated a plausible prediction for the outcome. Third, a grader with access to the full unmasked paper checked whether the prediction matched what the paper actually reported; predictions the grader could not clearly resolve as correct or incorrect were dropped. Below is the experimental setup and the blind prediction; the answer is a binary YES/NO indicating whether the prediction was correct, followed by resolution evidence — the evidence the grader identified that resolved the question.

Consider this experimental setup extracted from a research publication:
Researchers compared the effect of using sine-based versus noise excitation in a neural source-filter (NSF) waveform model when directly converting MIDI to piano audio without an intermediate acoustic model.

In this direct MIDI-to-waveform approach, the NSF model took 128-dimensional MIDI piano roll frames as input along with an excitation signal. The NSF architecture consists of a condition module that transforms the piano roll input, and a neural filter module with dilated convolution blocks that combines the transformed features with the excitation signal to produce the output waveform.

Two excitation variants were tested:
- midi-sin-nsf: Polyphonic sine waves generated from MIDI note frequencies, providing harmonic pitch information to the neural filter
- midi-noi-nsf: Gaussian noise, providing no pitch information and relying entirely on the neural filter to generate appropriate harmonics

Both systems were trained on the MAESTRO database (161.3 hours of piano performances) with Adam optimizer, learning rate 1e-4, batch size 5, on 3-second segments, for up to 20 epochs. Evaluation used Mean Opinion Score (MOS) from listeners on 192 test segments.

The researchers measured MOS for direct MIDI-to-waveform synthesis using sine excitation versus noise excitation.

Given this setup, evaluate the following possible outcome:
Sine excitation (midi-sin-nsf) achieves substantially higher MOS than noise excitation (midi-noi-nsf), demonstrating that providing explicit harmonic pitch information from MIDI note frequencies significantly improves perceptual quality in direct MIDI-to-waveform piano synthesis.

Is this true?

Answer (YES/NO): NO